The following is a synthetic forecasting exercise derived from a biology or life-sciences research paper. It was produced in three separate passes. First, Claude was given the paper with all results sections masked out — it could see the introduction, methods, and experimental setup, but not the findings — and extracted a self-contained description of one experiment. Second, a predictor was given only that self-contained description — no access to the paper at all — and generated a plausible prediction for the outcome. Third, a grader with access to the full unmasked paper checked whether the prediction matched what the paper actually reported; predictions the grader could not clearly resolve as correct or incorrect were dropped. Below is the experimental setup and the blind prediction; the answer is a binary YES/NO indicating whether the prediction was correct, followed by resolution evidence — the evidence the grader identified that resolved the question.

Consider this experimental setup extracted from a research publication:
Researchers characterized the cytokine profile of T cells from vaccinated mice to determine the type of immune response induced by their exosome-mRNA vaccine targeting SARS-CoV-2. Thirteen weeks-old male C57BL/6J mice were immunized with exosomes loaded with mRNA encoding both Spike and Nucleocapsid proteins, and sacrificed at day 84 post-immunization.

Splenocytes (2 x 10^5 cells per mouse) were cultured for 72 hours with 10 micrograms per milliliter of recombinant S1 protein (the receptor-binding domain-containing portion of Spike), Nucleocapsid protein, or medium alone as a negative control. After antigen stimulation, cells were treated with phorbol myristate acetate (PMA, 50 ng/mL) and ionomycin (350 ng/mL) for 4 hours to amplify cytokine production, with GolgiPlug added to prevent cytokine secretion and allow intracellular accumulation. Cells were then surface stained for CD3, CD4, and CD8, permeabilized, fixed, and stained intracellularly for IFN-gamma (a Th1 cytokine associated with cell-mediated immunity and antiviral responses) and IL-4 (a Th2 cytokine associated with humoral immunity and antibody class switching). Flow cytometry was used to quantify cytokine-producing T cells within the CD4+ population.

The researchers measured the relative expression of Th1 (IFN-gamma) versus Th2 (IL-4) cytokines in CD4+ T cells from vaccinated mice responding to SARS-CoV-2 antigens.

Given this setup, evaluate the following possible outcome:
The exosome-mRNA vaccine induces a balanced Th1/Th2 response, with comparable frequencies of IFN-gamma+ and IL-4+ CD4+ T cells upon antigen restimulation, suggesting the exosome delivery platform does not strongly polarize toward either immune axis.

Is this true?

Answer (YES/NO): NO